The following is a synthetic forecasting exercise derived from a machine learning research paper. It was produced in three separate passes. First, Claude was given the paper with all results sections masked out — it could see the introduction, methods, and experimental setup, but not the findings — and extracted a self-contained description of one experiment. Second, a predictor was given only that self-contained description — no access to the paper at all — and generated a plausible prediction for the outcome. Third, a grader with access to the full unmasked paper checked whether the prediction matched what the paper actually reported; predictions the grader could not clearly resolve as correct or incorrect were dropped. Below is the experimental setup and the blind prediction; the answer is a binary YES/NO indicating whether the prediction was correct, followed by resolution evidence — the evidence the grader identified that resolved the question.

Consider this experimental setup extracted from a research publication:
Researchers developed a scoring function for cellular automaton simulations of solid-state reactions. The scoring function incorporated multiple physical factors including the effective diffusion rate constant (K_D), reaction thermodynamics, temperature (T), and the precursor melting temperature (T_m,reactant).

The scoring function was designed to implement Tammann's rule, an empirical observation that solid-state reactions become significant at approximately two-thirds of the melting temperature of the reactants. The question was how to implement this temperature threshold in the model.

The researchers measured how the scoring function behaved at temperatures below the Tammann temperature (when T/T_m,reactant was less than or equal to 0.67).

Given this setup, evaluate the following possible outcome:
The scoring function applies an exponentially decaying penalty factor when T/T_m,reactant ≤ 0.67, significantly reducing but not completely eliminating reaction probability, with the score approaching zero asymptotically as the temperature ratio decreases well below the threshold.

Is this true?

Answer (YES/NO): NO